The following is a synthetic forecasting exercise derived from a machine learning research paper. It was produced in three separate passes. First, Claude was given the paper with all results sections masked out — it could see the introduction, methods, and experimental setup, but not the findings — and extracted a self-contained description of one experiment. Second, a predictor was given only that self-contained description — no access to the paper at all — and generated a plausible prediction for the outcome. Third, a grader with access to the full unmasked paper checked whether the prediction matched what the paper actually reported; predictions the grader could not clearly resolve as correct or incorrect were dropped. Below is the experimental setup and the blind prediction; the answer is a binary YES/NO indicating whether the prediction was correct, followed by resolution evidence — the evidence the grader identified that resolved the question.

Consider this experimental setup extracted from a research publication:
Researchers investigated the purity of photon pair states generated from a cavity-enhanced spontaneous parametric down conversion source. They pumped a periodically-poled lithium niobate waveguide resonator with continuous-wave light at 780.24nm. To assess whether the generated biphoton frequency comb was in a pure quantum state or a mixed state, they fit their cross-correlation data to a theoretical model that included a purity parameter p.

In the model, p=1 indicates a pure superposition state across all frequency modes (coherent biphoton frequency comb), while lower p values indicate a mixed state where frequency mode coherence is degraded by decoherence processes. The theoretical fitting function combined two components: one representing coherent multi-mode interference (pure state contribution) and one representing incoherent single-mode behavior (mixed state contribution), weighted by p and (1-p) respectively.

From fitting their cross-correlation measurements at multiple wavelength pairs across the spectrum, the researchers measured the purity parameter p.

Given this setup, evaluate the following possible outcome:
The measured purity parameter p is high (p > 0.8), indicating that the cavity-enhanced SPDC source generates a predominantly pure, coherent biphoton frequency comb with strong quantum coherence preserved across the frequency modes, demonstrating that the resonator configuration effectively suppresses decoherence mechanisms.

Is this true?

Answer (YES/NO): YES